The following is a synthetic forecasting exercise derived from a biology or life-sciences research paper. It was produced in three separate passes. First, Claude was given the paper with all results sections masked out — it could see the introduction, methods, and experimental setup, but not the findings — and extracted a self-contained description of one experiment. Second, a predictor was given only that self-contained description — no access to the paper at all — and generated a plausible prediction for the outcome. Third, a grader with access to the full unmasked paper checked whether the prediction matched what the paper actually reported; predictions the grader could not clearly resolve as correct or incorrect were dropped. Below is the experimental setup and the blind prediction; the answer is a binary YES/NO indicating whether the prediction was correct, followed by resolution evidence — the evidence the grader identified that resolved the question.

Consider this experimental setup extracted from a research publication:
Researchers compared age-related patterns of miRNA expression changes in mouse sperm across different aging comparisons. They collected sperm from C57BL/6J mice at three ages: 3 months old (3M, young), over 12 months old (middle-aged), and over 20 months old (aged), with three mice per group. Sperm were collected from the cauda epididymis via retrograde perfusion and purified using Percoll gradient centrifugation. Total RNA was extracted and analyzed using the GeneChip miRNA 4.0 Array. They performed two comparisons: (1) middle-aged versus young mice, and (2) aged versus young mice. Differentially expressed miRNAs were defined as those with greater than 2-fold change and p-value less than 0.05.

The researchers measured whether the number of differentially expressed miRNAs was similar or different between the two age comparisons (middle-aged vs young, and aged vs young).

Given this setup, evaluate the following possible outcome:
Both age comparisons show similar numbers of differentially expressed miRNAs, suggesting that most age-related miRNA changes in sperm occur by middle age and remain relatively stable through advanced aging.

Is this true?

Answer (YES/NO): NO